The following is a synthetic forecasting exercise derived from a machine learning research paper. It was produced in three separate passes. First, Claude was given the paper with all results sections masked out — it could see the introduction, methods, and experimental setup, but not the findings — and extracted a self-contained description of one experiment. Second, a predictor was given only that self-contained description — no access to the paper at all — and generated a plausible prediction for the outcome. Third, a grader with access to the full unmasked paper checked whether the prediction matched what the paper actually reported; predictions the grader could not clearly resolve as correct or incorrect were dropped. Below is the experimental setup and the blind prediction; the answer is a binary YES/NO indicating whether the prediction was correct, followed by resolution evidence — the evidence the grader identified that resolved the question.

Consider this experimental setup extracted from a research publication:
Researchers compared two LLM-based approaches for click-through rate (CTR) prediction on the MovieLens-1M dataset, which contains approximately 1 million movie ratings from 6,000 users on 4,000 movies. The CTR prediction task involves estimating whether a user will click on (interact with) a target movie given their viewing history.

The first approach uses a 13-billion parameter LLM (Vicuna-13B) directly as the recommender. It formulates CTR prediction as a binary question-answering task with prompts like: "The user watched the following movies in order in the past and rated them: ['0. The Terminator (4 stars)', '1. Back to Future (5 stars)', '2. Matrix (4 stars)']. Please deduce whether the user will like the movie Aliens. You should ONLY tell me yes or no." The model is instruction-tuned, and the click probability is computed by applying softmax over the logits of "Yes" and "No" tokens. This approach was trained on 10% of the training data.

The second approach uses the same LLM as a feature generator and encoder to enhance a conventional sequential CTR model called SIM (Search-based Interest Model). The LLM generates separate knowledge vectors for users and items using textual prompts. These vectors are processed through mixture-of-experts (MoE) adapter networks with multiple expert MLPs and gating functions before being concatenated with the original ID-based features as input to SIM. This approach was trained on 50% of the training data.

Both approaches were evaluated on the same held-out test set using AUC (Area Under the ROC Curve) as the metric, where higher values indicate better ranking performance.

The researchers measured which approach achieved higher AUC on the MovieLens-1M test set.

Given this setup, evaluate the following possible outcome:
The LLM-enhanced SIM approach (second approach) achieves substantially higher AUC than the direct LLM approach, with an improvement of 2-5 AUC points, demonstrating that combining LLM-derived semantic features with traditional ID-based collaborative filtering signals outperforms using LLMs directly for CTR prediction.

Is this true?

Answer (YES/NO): NO